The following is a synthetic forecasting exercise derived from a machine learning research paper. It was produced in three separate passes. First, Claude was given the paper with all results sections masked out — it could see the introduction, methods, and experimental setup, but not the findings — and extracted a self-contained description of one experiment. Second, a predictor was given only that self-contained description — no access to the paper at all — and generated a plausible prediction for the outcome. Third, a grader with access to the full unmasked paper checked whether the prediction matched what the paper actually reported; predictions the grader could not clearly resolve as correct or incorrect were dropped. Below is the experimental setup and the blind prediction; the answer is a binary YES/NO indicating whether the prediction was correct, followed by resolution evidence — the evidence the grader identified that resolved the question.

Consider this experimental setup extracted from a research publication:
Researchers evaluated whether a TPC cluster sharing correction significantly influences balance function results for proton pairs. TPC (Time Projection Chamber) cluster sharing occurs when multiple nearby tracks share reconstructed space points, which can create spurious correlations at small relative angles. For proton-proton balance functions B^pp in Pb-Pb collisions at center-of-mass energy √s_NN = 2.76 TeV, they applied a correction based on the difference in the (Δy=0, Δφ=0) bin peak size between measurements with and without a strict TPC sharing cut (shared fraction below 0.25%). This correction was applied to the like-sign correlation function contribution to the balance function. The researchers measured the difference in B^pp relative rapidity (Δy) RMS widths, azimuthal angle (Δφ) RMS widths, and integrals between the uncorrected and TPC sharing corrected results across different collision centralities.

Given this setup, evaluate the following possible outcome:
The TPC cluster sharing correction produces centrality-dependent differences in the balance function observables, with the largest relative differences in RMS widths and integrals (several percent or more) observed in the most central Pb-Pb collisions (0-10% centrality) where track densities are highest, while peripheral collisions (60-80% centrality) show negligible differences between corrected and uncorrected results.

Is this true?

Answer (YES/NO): NO